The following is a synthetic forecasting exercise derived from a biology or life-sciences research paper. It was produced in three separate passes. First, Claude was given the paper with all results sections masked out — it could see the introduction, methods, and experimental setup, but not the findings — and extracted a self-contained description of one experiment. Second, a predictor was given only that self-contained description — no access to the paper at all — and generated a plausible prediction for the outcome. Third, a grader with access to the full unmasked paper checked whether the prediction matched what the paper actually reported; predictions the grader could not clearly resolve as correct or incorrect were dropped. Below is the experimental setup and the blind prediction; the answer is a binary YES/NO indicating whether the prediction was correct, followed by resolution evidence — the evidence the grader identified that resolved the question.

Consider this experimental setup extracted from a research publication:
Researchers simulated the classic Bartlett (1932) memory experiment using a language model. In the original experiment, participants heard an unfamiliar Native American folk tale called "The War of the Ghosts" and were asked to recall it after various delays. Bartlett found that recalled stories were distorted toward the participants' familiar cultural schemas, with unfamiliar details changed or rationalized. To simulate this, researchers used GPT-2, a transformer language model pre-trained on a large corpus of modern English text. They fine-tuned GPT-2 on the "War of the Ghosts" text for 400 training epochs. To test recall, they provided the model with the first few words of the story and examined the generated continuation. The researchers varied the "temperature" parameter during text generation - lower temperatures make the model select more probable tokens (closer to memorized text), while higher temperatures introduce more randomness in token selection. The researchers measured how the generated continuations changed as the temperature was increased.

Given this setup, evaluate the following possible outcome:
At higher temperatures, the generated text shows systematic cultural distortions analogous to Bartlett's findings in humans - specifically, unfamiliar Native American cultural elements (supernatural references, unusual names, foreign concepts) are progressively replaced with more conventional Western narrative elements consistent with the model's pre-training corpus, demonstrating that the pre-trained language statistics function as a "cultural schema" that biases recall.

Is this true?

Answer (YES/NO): YES